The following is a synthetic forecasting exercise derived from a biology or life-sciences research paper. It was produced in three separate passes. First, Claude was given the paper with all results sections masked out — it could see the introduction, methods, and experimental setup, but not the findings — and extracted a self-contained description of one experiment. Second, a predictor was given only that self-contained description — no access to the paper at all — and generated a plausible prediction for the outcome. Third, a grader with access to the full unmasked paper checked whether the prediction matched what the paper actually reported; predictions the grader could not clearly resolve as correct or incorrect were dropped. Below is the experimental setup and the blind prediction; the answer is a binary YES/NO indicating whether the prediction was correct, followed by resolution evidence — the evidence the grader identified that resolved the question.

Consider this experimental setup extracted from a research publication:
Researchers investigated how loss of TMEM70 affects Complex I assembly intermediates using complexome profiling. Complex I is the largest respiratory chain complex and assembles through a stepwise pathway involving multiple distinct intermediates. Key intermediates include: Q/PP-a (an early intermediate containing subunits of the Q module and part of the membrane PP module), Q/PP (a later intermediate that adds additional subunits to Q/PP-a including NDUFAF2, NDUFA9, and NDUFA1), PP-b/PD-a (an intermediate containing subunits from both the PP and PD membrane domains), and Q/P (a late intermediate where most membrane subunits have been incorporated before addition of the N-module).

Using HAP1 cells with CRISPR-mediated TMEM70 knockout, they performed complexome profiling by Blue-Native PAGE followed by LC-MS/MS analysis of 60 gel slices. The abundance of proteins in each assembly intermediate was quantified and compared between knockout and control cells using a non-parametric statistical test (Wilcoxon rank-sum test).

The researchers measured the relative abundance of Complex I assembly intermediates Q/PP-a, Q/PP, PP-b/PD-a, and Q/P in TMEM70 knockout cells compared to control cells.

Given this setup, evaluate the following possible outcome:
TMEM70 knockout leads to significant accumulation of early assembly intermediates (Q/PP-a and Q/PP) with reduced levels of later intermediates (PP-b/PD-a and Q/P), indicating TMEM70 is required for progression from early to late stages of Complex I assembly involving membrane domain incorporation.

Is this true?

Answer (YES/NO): YES